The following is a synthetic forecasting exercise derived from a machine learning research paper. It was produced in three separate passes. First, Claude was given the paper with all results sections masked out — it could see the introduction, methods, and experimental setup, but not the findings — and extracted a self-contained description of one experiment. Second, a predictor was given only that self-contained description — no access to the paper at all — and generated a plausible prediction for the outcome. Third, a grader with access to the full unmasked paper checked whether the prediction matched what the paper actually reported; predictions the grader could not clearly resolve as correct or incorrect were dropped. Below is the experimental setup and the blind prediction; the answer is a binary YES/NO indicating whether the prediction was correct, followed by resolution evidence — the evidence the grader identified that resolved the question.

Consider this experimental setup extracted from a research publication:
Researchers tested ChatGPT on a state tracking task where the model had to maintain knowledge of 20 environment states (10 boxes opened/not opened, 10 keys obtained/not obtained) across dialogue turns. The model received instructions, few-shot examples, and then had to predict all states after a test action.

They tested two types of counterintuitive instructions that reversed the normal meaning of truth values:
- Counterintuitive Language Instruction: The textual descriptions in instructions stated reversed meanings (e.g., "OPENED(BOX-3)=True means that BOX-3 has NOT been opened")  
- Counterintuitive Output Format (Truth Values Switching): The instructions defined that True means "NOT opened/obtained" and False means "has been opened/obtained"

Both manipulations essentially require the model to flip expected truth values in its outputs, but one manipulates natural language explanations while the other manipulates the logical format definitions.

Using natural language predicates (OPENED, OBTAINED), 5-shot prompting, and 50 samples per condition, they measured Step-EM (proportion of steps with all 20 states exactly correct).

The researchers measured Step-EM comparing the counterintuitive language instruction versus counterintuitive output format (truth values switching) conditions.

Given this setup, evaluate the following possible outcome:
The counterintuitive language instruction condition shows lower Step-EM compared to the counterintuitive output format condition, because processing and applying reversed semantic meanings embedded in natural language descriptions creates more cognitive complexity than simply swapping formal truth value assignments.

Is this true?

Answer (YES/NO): YES